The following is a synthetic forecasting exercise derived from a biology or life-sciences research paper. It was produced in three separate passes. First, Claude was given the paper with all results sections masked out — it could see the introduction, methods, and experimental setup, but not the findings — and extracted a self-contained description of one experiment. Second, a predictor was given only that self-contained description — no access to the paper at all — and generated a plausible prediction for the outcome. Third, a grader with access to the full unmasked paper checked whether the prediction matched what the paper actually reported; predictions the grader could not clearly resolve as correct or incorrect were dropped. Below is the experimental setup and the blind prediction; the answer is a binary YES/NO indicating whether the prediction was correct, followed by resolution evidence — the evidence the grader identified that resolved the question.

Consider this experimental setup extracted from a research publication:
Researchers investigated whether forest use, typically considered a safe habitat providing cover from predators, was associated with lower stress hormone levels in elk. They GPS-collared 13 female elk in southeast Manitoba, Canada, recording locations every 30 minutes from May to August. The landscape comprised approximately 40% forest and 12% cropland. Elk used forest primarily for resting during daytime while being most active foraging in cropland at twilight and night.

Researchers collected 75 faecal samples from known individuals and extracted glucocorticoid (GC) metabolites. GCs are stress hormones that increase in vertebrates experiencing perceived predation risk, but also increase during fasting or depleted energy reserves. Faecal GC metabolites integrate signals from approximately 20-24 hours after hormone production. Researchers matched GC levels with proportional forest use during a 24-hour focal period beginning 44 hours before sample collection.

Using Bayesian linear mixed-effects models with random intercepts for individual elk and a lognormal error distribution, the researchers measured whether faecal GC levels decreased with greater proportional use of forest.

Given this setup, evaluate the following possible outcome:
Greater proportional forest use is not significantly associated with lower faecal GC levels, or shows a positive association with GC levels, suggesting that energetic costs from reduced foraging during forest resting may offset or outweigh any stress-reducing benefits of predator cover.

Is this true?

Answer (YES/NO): NO